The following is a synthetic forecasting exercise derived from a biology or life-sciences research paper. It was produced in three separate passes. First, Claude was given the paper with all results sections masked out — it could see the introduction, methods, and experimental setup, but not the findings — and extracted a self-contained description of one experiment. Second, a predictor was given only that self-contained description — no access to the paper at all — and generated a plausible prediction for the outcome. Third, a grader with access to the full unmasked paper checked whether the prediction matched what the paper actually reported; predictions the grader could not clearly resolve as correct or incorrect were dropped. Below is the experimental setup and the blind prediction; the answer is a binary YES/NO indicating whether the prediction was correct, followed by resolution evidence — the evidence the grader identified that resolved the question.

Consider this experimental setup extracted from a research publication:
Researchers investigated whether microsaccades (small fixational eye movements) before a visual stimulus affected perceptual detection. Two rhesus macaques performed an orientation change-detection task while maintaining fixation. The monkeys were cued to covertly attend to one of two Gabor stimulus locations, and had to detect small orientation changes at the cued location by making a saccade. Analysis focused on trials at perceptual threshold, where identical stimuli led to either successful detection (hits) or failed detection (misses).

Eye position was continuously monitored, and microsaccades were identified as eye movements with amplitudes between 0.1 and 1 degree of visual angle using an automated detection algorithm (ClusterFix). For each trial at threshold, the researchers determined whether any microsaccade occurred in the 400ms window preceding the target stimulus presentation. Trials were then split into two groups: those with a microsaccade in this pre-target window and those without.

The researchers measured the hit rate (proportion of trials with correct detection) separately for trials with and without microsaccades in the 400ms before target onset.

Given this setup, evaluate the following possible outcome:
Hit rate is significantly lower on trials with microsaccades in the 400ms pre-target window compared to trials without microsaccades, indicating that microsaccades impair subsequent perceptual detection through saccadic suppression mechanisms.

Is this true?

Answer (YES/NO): YES